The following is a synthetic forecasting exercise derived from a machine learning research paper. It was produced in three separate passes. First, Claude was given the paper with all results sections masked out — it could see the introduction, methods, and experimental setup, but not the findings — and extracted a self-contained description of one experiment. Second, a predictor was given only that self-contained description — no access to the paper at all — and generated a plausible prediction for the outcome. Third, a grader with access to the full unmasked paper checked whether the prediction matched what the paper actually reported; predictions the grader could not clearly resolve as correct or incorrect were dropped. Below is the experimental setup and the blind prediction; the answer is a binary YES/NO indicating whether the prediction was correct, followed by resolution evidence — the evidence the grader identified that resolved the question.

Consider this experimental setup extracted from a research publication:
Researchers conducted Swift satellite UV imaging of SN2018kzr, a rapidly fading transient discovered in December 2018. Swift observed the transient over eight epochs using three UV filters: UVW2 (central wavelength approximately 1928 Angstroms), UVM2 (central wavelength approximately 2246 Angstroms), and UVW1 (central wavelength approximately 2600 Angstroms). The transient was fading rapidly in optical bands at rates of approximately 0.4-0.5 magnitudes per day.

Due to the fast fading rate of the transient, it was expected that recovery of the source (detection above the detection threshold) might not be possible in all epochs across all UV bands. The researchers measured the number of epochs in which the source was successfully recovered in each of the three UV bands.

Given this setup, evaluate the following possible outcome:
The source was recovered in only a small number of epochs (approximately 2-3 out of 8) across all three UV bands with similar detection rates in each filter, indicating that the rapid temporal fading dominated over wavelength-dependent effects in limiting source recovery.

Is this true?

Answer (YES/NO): NO